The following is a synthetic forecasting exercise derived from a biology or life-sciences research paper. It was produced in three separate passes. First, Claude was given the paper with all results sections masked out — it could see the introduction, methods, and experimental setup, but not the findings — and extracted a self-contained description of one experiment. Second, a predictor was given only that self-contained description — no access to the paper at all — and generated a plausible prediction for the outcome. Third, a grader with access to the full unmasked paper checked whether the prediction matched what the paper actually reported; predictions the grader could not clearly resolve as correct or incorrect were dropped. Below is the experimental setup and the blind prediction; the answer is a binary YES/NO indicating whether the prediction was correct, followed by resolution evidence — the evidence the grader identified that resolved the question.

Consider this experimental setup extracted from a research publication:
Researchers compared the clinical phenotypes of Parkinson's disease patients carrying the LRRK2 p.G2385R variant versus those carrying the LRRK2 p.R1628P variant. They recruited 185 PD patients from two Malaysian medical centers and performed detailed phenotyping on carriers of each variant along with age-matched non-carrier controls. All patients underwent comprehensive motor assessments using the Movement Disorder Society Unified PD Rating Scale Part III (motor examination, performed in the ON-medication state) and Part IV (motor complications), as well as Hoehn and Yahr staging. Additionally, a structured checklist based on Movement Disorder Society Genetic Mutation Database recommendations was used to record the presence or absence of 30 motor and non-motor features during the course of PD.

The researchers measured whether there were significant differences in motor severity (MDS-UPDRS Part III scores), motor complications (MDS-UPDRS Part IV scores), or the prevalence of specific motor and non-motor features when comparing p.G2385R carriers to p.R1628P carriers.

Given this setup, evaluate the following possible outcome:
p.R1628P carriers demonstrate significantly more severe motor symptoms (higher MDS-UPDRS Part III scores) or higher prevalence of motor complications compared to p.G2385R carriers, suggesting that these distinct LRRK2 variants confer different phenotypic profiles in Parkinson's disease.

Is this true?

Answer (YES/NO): NO